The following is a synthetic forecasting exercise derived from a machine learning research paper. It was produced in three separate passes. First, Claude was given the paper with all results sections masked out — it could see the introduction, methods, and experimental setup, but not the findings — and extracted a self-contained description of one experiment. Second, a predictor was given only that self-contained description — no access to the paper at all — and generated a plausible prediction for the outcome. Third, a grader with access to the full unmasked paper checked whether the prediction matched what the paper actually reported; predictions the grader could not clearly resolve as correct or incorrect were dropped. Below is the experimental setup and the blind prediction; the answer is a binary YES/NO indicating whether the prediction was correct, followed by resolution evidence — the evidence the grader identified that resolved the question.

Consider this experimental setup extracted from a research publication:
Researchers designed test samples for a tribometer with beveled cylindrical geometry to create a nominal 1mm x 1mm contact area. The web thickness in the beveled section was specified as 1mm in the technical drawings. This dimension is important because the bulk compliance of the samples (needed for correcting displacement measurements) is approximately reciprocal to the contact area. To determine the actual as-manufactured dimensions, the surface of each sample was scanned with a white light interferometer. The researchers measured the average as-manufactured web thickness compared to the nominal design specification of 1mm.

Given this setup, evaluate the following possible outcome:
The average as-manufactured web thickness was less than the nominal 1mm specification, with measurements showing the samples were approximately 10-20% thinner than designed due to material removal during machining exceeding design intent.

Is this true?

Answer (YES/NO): NO